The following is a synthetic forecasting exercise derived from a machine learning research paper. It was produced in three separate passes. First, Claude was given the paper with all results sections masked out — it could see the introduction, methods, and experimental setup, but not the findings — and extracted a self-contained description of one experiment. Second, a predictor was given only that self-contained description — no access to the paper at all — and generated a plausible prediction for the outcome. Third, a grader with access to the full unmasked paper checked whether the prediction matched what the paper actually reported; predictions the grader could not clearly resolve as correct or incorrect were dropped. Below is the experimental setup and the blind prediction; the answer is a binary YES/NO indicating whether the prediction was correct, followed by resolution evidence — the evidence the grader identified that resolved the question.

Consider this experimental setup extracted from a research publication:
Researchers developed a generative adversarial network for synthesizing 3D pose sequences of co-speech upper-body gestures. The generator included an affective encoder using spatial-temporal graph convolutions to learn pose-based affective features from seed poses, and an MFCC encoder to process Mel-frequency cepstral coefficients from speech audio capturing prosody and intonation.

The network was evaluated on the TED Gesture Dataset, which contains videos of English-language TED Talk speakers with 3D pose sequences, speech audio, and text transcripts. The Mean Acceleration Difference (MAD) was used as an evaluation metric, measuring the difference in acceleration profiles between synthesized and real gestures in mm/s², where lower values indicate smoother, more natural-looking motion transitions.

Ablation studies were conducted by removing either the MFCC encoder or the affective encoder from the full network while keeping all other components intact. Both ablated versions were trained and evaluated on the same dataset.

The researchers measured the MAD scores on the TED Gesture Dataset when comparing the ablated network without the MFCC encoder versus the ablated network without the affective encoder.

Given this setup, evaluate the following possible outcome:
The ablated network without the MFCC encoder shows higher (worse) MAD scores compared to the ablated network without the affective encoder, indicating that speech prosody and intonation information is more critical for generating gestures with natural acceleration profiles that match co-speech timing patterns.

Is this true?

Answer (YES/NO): NO